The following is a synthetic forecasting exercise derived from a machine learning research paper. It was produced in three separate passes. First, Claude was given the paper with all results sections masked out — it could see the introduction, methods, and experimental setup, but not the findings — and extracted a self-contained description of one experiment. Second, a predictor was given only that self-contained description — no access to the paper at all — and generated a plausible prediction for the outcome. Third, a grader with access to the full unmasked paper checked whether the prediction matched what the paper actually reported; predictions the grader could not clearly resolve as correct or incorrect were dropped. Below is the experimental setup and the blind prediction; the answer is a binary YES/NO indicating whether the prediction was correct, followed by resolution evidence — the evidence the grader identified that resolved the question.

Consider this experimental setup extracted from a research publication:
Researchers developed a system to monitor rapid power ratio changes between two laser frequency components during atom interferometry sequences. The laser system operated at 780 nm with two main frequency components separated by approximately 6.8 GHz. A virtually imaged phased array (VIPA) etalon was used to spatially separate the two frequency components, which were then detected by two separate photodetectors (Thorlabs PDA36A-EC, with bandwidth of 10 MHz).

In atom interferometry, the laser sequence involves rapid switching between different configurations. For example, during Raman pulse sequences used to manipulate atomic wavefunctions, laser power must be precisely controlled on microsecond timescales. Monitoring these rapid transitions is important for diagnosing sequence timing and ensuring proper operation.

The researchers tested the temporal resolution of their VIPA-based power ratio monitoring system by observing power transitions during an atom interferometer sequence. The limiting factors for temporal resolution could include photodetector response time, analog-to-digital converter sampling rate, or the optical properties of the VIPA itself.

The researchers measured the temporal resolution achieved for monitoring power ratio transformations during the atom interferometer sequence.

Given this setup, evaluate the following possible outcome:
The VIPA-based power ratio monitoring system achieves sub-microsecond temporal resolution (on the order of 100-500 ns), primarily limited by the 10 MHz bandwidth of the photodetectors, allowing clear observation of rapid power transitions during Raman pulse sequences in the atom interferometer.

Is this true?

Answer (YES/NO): NO